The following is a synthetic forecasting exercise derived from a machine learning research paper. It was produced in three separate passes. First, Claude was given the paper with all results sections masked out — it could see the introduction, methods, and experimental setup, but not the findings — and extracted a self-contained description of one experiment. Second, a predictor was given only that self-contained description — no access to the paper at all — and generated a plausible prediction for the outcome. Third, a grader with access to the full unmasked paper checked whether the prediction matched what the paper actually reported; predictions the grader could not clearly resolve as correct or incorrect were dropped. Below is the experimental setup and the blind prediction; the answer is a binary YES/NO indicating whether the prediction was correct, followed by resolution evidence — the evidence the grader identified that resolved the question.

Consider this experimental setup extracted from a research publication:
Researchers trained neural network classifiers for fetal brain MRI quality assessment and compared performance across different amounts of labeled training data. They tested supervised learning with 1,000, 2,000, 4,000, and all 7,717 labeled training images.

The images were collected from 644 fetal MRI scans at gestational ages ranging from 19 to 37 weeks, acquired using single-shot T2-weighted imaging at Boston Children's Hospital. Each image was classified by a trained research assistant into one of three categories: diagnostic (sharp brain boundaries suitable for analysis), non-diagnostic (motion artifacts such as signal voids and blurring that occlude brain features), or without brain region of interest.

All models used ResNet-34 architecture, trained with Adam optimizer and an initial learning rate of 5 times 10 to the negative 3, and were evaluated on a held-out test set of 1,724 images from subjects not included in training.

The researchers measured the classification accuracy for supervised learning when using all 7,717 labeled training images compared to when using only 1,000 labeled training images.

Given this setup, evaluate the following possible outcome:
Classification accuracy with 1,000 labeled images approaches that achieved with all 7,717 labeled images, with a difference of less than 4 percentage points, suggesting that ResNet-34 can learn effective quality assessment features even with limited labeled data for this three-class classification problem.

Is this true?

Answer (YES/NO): YES